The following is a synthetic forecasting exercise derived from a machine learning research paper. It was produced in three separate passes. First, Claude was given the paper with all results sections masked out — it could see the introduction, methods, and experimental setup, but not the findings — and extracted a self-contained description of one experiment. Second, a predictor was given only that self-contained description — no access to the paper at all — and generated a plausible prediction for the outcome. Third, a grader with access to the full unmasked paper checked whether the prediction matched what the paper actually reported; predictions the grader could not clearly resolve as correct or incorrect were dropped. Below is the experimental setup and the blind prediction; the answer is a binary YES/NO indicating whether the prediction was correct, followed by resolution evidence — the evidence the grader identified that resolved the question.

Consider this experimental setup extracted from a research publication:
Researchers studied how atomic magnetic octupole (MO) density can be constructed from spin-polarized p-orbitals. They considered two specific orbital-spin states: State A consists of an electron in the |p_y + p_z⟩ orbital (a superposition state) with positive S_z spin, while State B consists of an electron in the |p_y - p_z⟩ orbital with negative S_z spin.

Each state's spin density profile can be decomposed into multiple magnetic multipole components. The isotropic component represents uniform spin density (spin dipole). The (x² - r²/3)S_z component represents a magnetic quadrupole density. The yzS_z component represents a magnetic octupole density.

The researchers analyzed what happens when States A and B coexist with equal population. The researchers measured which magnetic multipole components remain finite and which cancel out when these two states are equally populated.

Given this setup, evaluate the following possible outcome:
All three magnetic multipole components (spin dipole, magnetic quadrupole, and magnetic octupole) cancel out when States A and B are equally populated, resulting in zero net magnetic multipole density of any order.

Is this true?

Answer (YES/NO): NO